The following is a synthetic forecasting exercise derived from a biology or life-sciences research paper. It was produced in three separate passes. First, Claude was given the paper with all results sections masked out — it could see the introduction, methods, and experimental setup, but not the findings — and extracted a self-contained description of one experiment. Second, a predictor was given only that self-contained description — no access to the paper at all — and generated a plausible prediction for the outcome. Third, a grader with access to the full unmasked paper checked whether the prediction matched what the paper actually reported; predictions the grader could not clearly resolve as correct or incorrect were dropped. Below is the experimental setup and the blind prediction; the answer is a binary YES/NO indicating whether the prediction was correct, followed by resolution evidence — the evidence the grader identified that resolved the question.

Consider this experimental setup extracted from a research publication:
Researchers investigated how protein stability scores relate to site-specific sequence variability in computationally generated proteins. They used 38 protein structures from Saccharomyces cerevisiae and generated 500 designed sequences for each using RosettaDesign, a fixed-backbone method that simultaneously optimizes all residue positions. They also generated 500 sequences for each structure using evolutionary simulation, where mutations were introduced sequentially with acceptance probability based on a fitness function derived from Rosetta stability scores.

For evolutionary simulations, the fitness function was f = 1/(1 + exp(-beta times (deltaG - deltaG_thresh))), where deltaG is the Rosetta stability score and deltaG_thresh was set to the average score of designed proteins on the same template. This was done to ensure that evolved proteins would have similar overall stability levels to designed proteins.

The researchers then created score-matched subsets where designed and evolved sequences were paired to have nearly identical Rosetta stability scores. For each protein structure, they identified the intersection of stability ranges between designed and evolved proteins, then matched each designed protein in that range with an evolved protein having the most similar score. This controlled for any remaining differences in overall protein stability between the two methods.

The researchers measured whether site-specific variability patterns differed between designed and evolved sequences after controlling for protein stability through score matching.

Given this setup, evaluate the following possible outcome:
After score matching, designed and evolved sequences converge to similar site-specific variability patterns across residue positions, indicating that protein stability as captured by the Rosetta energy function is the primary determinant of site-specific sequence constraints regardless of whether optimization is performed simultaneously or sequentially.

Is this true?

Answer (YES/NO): NO